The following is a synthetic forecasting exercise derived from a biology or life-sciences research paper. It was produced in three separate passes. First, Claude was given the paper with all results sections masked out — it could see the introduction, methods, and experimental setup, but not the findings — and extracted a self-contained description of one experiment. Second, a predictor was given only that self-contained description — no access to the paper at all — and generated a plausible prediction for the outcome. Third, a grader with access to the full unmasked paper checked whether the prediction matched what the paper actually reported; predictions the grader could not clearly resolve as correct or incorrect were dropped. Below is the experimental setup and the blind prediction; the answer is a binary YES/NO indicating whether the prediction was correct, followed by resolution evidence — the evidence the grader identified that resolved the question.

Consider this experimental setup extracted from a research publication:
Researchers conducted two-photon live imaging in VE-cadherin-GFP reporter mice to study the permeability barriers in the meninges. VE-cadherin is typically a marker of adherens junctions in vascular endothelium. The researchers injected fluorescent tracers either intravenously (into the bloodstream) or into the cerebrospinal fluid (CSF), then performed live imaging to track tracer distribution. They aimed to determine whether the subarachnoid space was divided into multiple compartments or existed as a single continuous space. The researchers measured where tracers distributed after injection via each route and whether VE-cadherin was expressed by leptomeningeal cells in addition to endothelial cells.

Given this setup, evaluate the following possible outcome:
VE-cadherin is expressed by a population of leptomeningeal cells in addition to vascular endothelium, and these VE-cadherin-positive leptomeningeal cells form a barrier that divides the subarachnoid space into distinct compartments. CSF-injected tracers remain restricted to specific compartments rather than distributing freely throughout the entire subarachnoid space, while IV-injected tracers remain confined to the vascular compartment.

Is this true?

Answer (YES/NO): NO